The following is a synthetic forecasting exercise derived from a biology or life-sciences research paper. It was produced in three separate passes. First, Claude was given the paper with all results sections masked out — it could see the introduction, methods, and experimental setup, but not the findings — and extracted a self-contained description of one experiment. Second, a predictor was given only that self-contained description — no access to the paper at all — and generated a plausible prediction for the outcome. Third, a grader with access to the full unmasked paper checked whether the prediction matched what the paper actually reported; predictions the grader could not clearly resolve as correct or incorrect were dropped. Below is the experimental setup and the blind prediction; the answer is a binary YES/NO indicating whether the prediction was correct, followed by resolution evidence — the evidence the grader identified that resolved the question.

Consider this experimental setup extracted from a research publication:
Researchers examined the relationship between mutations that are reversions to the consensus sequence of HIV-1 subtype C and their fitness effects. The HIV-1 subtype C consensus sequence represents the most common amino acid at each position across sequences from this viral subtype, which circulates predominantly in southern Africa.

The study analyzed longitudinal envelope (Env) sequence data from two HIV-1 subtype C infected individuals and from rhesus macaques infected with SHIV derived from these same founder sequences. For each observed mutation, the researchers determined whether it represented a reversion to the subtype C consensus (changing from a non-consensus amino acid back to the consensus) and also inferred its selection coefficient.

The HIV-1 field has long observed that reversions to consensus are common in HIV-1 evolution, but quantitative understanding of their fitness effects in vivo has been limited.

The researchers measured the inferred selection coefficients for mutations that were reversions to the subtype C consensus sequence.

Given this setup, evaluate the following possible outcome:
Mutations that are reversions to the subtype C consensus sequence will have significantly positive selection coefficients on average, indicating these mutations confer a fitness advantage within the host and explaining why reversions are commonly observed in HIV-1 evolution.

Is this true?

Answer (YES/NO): YES